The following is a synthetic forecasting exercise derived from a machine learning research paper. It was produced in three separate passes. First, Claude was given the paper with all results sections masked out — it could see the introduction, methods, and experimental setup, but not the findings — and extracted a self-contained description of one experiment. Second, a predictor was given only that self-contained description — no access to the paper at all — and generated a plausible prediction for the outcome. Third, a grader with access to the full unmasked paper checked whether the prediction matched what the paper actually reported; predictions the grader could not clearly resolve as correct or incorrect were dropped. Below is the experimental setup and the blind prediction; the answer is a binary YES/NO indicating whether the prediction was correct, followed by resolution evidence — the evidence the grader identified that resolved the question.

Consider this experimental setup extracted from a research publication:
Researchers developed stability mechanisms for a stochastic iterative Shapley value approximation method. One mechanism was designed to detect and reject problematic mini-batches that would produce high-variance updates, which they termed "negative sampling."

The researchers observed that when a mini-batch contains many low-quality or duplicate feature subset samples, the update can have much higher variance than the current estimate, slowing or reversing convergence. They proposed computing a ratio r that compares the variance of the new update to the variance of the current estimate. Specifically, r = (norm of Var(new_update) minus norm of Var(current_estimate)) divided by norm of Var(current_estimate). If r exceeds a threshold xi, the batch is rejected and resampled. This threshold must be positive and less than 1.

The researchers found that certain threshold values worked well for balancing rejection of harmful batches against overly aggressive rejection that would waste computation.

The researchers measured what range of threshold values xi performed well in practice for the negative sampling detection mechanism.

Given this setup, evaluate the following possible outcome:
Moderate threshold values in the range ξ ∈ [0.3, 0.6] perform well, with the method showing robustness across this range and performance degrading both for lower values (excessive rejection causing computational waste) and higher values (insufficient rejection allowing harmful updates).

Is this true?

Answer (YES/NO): NO